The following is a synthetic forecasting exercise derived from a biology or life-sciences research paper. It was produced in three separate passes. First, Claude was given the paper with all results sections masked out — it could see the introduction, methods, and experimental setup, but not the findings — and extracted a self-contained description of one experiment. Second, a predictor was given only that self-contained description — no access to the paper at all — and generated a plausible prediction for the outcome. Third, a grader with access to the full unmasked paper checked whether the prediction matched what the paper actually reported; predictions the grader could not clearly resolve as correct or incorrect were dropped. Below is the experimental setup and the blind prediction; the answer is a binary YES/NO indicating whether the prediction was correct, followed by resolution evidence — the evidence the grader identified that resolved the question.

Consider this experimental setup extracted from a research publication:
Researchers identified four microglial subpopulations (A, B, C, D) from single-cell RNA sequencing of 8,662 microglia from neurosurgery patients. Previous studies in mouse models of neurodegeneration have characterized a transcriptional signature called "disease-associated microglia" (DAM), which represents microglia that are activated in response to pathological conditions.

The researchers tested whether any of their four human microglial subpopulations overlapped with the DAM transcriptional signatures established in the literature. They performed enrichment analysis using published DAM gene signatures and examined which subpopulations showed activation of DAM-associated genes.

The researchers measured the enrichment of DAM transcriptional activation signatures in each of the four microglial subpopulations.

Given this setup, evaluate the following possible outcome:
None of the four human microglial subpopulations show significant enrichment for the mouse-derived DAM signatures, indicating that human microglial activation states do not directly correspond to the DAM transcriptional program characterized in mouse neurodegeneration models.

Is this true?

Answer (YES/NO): NO